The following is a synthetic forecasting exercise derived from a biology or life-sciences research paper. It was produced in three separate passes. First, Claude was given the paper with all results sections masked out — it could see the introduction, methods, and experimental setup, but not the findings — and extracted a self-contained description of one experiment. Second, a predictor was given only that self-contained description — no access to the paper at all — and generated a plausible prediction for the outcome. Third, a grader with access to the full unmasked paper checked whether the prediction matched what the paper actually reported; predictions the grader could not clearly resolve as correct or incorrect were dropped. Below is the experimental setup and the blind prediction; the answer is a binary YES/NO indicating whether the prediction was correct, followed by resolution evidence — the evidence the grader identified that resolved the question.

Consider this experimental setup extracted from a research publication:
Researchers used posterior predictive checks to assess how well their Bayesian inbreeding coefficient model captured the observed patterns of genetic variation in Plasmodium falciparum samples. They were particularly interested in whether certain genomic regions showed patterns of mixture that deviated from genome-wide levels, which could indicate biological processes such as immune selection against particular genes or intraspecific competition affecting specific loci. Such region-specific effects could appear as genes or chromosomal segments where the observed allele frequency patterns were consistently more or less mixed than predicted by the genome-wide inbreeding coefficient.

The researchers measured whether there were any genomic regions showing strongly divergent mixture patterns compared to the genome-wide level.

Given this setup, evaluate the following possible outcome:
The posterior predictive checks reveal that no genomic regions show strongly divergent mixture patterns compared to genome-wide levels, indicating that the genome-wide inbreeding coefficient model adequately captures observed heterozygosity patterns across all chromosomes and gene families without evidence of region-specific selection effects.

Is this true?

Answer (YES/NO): NO